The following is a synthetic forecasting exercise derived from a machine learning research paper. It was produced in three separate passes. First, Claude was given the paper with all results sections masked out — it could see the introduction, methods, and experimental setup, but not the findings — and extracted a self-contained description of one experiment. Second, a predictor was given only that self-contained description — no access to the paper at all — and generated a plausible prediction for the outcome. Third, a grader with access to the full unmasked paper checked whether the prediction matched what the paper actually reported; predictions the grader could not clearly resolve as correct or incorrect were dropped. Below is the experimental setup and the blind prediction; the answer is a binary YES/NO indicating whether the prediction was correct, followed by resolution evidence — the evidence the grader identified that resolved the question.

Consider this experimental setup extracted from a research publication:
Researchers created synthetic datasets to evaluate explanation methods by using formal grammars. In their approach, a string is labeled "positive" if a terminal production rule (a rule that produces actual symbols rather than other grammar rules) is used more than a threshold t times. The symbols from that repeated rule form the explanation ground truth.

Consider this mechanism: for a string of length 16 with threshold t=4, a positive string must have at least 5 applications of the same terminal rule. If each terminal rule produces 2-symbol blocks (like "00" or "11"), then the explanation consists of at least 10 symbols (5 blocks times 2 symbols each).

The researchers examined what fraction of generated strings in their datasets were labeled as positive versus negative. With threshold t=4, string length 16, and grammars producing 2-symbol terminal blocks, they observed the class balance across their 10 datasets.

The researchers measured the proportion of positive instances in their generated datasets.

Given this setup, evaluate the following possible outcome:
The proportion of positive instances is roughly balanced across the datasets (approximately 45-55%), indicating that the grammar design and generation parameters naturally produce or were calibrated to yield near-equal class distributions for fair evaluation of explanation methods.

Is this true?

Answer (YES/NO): NO